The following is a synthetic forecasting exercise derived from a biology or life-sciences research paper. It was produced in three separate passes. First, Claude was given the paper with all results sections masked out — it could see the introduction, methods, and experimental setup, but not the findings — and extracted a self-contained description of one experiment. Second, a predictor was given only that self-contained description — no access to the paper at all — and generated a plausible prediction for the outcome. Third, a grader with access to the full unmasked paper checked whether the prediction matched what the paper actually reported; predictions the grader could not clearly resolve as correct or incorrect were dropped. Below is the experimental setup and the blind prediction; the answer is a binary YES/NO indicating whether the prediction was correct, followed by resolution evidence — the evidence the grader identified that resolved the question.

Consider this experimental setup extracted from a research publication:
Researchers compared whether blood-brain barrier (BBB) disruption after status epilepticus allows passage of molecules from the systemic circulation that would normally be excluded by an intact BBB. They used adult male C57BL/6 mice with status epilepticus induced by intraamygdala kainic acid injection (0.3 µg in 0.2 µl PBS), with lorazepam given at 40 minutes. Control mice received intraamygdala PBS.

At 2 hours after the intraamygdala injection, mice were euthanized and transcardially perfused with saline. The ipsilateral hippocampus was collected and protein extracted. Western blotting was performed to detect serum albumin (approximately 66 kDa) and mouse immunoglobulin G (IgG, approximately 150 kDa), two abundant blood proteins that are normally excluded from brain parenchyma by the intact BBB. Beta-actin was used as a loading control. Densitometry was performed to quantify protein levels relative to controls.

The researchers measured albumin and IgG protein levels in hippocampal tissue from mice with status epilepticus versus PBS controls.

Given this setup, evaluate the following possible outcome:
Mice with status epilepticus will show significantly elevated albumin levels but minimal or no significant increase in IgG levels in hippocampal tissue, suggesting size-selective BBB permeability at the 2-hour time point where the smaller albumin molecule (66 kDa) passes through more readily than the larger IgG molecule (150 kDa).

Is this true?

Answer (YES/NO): NO